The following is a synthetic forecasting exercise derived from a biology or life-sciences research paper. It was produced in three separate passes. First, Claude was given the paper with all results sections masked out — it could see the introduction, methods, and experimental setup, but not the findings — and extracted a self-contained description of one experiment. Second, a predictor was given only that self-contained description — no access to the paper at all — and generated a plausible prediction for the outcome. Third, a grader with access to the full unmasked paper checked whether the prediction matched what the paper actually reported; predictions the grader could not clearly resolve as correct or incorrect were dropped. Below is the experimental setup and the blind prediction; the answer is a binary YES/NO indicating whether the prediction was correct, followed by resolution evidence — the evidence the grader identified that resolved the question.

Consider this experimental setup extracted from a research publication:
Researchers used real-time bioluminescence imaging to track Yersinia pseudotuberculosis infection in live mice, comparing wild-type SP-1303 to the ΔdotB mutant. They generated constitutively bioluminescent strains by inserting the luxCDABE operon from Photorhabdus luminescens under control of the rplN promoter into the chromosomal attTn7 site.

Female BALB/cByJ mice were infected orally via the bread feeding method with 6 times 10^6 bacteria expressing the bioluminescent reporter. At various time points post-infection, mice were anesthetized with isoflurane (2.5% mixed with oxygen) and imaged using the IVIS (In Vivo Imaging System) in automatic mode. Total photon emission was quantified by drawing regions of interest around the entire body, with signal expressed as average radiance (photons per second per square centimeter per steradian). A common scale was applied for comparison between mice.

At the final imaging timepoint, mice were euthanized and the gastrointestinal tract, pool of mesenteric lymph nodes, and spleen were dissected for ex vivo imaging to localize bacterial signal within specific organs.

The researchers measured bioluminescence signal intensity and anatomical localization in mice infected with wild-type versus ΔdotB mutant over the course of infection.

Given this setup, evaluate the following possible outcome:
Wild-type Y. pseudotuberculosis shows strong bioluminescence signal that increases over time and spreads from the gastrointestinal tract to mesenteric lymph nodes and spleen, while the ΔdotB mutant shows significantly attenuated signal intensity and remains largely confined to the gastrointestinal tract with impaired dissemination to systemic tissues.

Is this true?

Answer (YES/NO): NO